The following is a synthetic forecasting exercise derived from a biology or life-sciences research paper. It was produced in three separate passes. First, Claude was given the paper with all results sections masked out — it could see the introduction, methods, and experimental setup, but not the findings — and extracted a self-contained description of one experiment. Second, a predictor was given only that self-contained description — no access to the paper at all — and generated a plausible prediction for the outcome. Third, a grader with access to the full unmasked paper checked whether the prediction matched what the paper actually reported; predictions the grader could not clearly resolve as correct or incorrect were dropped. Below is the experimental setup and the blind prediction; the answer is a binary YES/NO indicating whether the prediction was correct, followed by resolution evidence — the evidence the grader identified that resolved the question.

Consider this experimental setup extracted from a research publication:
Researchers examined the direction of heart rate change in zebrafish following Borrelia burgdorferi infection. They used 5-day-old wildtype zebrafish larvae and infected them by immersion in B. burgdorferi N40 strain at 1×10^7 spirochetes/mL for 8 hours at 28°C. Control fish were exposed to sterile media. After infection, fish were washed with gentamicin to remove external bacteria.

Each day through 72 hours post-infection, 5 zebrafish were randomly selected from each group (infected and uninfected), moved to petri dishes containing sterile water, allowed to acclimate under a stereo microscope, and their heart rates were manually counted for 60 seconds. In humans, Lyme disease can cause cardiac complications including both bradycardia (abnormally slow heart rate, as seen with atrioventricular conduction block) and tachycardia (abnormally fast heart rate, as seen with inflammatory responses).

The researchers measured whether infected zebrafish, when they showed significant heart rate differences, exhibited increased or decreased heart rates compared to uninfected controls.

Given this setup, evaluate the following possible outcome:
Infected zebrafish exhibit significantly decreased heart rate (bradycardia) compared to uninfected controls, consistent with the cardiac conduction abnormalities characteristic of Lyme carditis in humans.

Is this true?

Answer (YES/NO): YES